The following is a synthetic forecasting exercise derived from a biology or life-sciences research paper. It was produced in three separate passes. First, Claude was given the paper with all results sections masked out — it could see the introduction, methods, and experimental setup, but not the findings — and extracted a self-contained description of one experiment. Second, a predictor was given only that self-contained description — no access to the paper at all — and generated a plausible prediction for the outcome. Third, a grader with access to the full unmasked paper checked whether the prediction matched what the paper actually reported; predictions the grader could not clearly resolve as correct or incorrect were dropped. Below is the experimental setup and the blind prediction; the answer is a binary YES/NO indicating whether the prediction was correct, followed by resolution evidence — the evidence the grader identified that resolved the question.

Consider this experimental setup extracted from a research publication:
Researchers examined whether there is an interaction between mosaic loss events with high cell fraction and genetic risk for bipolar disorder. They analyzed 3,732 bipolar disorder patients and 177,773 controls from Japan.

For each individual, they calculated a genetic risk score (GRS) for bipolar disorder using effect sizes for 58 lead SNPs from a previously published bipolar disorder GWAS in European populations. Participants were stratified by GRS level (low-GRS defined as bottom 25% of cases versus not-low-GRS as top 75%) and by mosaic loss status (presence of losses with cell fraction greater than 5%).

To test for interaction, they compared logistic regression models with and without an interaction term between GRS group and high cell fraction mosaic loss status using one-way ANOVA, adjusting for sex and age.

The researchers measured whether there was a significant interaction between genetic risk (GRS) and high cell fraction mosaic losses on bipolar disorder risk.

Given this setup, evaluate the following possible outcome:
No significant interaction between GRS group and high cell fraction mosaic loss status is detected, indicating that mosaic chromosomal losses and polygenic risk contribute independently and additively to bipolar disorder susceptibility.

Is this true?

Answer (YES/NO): YES